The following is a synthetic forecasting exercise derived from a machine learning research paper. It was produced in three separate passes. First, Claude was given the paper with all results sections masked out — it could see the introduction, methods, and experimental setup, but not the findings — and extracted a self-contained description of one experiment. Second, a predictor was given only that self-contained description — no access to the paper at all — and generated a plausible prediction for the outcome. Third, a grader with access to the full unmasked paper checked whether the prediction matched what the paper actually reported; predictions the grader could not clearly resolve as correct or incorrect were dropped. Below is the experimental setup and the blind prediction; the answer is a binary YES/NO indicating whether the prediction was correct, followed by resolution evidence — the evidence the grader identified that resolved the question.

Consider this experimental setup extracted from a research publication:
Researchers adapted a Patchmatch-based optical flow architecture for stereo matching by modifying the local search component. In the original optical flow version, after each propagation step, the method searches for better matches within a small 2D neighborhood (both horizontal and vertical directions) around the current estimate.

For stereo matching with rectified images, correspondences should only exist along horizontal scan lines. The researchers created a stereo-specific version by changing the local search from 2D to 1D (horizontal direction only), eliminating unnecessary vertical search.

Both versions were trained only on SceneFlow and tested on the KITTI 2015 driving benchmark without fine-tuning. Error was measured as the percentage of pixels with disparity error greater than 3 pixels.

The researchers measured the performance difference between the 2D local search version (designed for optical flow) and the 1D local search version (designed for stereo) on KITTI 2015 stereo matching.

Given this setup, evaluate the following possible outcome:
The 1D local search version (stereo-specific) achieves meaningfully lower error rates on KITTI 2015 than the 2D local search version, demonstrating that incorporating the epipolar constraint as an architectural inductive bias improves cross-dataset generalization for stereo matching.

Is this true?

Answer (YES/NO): YES